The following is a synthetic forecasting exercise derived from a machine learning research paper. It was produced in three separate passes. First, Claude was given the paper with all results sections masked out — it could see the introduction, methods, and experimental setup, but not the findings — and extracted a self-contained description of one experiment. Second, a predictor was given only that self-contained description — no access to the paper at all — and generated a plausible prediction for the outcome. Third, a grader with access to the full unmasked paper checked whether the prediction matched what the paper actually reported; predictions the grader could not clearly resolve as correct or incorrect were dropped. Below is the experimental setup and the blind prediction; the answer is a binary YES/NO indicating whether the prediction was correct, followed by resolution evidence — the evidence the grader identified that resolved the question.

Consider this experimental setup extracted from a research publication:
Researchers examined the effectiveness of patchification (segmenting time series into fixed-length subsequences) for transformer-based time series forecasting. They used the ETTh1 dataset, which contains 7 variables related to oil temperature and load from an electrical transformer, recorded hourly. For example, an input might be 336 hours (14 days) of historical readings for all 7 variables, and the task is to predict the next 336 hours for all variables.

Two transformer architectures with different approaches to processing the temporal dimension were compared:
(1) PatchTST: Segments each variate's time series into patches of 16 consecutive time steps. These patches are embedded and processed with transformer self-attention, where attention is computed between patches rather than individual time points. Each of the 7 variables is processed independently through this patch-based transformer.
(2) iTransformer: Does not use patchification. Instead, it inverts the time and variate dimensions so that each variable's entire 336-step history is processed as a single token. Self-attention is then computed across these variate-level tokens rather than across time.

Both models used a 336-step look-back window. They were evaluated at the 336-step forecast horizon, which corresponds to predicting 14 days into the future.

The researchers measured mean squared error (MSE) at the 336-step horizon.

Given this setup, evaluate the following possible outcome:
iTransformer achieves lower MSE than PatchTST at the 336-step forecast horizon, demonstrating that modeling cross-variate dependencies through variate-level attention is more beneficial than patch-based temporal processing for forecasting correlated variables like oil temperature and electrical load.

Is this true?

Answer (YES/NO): YES